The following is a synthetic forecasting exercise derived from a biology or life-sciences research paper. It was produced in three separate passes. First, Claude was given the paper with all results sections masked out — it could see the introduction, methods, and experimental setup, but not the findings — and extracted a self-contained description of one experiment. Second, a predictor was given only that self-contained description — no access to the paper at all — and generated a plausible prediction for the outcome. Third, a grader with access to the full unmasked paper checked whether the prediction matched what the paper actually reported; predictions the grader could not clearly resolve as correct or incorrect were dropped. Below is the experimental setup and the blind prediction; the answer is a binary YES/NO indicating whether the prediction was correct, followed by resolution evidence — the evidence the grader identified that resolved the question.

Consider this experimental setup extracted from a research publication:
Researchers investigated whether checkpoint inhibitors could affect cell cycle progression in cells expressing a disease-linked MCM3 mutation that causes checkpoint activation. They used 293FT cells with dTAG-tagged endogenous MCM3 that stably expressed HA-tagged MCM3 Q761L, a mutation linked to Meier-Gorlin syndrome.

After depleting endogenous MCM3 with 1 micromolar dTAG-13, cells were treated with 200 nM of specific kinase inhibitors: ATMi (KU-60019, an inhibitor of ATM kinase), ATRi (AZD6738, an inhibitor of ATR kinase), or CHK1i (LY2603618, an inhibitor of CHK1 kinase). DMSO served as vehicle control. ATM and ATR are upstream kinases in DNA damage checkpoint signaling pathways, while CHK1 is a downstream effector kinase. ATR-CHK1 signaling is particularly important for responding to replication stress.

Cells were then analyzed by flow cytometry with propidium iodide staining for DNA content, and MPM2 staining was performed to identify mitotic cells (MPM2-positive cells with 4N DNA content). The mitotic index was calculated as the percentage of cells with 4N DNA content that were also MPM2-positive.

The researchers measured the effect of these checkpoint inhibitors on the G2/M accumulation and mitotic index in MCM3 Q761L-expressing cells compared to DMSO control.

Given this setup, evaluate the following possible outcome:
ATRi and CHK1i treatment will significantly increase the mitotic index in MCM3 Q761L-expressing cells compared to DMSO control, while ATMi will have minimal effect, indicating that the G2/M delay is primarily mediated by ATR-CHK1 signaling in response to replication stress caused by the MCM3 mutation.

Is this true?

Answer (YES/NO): YES